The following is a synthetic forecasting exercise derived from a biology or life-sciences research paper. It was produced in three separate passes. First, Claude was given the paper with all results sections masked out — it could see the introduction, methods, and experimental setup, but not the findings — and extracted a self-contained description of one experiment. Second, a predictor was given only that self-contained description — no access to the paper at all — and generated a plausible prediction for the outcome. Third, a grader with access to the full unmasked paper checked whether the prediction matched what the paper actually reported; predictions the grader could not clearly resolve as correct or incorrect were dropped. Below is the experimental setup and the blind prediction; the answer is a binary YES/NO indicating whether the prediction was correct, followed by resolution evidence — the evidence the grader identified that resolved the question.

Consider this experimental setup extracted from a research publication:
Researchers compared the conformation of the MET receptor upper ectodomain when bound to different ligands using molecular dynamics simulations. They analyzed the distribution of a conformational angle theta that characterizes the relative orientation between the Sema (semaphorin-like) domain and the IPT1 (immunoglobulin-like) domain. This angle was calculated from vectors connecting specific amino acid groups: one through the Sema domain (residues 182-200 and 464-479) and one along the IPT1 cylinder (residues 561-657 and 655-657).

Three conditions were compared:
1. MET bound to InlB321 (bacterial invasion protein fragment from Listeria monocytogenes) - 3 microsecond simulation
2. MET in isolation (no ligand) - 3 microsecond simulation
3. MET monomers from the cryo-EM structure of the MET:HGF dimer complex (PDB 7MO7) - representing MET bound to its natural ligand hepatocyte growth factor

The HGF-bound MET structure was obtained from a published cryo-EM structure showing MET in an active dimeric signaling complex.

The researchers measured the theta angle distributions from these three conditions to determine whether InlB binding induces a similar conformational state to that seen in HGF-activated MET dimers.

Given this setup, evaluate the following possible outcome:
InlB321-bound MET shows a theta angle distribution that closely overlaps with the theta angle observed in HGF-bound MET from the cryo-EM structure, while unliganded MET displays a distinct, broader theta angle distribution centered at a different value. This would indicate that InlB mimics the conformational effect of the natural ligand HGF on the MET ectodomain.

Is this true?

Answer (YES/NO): YES